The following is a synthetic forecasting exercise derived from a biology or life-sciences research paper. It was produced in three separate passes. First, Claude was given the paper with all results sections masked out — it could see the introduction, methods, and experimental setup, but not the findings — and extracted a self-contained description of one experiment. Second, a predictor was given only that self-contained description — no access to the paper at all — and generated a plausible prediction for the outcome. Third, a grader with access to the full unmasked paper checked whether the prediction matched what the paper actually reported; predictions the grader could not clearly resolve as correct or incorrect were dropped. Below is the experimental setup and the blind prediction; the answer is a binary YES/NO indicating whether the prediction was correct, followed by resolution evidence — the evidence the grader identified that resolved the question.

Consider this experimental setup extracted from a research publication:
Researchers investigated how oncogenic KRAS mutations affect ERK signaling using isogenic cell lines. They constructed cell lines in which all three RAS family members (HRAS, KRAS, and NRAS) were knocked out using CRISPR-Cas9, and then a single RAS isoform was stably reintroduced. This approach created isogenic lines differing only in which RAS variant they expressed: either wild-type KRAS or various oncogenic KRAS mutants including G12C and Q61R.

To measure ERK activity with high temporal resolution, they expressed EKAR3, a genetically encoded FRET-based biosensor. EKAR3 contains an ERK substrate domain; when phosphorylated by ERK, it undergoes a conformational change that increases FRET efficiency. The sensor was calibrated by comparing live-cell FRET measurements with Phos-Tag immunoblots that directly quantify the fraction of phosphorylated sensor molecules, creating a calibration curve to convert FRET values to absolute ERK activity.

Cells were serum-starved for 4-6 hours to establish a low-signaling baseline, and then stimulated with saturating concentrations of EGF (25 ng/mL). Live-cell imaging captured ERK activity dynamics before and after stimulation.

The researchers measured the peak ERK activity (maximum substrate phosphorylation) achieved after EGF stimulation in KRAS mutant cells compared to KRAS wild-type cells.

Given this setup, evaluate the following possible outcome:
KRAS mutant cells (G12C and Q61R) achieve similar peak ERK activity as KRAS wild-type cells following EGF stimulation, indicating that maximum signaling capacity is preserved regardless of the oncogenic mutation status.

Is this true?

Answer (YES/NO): NO